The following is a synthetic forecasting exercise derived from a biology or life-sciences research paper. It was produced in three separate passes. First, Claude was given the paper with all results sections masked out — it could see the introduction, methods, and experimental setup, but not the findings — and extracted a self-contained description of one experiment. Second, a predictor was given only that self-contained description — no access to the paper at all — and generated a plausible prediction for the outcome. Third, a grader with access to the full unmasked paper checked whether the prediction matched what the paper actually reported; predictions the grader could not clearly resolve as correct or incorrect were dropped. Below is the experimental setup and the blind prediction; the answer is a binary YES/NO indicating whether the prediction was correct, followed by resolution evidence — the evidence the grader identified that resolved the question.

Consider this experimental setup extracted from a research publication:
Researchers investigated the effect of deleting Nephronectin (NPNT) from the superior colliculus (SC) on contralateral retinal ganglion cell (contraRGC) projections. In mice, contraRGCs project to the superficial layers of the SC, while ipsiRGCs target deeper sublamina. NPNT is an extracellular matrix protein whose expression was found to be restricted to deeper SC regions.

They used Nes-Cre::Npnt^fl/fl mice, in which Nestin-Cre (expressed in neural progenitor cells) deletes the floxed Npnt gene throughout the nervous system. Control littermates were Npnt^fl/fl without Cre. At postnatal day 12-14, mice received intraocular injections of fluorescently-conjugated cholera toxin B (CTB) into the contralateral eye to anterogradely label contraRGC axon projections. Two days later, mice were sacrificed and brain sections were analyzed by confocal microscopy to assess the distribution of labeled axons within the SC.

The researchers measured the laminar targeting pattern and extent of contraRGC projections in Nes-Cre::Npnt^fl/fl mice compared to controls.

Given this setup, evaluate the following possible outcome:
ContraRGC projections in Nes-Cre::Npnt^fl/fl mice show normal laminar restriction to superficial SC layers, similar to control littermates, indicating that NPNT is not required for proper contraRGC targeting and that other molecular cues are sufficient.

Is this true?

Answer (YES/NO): YES